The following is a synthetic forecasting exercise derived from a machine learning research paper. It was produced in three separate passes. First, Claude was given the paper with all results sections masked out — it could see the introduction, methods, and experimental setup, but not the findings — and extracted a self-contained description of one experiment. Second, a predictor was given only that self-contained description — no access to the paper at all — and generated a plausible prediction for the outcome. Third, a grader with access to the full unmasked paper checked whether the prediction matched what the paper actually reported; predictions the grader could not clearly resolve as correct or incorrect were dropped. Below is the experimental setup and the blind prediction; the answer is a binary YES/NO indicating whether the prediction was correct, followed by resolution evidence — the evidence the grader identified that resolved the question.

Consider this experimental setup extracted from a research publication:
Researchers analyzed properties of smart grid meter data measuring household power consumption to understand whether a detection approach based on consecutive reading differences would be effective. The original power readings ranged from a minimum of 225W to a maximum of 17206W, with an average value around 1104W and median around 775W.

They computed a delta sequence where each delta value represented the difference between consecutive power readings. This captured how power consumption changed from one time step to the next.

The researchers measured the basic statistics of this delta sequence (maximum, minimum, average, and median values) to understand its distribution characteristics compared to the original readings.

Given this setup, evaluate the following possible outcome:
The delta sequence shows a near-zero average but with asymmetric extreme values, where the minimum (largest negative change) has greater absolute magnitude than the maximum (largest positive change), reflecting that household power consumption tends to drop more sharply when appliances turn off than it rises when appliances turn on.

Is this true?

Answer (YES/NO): NO